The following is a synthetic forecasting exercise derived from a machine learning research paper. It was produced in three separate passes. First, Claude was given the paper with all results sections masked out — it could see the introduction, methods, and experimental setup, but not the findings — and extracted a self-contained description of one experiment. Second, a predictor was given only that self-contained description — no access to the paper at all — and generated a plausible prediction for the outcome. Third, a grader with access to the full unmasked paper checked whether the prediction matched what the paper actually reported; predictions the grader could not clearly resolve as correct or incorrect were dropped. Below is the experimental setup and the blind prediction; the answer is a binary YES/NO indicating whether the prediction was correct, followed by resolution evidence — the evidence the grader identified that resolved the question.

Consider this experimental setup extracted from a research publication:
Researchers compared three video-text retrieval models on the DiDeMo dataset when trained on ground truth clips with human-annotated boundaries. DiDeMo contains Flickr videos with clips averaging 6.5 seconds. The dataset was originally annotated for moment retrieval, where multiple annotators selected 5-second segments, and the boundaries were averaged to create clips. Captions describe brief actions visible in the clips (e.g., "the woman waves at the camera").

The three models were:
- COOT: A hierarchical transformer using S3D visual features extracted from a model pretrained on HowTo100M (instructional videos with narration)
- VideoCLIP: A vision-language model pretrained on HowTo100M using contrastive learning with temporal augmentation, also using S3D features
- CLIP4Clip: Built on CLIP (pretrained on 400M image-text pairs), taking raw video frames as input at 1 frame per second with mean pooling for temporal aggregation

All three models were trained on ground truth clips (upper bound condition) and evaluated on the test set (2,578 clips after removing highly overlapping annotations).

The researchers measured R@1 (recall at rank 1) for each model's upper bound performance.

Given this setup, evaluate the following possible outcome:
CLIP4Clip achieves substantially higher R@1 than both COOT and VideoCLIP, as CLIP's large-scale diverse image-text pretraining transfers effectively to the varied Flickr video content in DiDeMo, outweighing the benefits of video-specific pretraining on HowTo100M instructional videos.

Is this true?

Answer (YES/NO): YES